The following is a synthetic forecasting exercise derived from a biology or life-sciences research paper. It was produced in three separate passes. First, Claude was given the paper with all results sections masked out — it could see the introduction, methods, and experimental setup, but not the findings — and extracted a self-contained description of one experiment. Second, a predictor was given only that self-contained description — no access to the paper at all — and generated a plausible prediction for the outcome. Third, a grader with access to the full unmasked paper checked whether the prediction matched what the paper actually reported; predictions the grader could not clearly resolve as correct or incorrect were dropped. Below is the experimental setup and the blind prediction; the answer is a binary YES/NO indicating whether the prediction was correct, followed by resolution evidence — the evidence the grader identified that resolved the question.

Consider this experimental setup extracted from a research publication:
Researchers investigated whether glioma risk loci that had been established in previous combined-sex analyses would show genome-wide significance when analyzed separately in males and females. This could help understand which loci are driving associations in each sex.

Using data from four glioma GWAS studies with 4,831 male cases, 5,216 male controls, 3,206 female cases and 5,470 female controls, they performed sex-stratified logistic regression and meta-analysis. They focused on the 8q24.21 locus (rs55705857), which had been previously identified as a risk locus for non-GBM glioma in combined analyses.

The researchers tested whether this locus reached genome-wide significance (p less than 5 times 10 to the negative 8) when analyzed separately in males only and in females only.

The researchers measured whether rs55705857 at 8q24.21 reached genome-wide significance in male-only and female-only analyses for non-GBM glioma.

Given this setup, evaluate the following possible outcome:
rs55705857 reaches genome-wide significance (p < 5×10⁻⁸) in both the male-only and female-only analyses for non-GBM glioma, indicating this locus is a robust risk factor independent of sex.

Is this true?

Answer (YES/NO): YES